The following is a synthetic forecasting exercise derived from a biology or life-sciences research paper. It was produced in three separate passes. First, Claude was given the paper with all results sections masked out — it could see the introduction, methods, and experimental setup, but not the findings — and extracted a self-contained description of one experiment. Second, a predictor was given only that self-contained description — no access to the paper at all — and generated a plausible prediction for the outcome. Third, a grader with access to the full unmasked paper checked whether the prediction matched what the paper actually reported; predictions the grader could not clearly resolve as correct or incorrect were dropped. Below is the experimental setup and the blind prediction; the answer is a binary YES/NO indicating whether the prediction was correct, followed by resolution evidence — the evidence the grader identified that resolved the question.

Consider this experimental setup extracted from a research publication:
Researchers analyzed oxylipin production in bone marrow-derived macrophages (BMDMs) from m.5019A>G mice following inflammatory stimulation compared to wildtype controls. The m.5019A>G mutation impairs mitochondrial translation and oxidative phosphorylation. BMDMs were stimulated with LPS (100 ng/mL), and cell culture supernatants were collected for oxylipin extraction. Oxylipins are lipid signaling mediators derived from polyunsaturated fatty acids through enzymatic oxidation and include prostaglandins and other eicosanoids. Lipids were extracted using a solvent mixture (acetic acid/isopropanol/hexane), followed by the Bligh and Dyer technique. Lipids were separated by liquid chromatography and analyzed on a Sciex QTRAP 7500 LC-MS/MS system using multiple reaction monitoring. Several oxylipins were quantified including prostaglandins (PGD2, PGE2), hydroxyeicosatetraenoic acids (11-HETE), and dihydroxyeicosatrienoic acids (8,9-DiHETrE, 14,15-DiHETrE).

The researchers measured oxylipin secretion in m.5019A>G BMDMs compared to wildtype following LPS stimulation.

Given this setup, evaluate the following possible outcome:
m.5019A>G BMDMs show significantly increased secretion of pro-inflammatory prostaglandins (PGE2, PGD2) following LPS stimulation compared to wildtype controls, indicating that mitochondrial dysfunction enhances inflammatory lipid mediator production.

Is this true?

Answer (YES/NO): NO